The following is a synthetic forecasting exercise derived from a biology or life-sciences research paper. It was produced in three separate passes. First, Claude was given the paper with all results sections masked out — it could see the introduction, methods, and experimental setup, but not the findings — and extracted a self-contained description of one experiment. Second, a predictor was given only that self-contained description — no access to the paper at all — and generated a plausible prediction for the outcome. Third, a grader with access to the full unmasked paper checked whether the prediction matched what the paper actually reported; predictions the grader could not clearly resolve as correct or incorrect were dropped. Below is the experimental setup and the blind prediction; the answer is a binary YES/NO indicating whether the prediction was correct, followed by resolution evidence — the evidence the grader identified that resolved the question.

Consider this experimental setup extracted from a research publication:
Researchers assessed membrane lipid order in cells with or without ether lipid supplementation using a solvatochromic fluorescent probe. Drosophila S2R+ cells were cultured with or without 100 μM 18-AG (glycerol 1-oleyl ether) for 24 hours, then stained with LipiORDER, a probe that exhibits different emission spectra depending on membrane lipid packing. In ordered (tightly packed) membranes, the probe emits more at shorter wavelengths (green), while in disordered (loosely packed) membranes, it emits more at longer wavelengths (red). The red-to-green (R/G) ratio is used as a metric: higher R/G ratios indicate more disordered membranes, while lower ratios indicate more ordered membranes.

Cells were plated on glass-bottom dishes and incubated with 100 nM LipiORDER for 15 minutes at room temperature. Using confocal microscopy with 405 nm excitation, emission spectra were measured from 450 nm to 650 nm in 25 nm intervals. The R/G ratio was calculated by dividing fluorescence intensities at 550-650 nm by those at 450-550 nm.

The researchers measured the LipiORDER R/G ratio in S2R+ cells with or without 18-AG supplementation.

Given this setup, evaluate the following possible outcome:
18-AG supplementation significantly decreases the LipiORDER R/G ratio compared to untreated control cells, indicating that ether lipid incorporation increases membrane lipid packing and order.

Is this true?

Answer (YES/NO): NO